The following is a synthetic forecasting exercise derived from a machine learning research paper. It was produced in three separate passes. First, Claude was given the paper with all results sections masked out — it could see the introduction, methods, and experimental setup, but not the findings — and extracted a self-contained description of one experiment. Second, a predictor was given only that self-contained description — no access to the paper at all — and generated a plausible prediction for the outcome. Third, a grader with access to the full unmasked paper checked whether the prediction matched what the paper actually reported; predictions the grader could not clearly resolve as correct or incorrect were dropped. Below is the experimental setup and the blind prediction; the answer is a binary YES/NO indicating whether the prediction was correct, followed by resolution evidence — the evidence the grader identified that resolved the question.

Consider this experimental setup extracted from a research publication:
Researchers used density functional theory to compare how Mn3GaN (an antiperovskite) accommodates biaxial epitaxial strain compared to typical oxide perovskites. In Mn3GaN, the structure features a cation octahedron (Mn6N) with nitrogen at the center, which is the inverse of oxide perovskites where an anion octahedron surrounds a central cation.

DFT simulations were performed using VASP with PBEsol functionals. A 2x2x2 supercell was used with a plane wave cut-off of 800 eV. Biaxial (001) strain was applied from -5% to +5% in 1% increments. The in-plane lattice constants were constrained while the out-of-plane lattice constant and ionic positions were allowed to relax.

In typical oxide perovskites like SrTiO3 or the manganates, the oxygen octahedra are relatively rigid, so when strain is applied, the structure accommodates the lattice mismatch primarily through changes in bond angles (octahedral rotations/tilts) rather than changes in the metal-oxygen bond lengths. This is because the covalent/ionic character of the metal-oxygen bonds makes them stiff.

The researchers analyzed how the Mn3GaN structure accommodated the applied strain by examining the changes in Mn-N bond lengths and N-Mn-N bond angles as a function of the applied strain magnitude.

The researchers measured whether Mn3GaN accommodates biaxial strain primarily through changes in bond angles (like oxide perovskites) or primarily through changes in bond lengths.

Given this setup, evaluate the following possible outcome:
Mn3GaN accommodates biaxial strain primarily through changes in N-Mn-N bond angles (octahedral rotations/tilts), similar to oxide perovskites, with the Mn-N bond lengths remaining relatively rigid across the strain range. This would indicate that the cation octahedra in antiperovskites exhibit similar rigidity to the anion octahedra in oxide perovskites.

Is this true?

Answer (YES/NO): NO